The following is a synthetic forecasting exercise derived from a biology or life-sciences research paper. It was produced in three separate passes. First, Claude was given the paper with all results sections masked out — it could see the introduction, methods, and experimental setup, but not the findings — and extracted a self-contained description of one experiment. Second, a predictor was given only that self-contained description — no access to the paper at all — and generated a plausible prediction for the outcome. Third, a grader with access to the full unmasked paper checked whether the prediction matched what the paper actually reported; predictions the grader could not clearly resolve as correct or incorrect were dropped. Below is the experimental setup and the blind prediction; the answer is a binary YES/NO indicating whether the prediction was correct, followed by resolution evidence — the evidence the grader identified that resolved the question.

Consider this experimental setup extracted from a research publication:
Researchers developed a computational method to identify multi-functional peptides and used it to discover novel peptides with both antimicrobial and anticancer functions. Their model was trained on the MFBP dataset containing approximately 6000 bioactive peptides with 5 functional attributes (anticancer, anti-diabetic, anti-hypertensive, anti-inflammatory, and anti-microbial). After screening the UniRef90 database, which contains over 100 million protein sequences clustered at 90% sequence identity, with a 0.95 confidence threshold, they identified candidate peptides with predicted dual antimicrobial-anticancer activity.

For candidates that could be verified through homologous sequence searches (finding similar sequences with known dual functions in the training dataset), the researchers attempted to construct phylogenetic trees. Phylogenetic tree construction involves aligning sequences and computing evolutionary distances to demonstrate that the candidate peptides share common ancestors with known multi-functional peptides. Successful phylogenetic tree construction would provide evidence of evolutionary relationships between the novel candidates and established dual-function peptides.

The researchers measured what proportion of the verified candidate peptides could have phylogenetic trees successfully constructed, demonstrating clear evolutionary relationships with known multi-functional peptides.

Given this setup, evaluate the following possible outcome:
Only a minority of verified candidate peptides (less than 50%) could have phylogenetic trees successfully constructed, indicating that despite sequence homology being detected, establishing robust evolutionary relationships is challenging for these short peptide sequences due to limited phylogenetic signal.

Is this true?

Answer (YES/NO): YES